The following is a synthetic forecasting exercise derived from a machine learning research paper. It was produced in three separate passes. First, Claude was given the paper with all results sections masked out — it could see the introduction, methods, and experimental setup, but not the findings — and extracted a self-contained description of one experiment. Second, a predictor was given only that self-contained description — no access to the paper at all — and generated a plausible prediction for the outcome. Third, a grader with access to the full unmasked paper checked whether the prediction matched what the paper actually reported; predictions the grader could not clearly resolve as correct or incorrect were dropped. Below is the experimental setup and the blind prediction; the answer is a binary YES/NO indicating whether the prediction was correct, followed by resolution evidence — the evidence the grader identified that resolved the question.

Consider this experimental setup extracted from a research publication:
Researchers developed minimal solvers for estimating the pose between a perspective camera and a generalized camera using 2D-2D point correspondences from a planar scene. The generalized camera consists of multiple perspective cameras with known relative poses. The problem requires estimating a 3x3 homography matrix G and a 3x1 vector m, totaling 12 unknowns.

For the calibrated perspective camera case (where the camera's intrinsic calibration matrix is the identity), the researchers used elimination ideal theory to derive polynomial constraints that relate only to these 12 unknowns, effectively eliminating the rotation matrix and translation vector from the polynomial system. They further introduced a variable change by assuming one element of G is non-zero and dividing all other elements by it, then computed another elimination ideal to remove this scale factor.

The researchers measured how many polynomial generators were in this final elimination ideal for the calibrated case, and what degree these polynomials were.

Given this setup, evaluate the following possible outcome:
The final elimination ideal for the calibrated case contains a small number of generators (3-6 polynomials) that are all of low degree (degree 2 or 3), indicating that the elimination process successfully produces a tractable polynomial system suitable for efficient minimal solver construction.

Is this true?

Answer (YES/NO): NO